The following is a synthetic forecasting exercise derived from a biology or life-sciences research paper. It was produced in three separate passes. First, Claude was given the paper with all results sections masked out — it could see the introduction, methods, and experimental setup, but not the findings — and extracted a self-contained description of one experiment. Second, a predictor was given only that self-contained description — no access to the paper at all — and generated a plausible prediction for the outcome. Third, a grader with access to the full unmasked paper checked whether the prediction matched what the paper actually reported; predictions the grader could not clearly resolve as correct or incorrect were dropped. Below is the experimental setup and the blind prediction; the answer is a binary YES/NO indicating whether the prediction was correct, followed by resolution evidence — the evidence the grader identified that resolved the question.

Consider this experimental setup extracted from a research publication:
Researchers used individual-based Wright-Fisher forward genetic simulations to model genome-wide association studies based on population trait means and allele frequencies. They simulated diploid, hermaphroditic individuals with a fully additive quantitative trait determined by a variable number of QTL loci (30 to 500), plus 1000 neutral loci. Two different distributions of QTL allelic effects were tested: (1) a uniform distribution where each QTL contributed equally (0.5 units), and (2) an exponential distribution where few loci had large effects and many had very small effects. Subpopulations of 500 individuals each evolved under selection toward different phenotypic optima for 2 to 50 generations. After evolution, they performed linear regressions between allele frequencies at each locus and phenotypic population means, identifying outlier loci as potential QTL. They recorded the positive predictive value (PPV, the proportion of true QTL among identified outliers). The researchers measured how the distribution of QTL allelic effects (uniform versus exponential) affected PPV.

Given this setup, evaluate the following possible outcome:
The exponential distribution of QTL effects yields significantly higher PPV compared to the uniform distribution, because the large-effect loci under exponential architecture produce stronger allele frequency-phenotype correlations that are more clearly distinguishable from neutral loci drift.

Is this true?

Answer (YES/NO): NO